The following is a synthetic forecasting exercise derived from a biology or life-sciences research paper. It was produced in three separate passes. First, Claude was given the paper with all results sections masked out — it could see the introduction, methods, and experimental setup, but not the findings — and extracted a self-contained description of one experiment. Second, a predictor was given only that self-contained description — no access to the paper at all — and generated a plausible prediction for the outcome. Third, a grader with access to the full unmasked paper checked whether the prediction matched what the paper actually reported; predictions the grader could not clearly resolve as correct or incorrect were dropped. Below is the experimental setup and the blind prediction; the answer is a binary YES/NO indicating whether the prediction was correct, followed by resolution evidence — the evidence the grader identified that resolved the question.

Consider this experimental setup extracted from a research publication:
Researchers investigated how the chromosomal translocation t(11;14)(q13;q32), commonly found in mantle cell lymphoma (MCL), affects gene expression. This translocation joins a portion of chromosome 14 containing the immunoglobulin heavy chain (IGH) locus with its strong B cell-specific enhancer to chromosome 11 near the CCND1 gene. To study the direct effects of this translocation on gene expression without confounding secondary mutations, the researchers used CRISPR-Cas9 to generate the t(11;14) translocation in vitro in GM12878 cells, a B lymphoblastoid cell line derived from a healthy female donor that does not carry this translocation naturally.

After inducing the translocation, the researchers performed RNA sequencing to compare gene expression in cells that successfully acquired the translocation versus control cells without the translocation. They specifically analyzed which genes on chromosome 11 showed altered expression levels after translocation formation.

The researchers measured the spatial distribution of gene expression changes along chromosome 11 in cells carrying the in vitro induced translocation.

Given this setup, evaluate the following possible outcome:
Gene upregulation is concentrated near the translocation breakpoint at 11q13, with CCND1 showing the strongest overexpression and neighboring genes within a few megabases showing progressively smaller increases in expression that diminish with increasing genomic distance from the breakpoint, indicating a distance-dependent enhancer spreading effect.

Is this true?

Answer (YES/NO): NO